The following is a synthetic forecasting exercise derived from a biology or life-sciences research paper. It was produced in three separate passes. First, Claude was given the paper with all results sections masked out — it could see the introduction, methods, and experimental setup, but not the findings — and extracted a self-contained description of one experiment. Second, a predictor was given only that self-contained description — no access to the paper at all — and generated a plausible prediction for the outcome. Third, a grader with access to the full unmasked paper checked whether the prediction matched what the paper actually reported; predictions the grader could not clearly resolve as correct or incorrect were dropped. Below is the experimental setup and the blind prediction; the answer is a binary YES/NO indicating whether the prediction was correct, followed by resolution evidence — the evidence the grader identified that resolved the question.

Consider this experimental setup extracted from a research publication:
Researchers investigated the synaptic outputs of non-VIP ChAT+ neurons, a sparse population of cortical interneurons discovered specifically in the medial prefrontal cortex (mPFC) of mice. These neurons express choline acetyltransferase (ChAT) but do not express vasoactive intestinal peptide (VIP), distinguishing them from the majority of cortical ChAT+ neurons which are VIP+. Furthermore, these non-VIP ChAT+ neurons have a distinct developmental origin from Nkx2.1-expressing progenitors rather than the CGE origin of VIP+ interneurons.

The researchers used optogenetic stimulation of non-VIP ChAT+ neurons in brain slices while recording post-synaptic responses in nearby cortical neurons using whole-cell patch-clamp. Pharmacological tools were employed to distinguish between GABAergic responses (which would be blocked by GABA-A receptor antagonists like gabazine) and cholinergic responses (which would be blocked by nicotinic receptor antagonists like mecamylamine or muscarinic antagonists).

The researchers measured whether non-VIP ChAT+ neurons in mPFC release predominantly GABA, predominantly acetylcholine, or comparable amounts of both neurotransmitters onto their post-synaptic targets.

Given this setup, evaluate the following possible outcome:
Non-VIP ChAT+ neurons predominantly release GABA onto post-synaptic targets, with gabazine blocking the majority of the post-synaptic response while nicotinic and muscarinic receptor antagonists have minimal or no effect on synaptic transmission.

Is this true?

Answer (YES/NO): NO